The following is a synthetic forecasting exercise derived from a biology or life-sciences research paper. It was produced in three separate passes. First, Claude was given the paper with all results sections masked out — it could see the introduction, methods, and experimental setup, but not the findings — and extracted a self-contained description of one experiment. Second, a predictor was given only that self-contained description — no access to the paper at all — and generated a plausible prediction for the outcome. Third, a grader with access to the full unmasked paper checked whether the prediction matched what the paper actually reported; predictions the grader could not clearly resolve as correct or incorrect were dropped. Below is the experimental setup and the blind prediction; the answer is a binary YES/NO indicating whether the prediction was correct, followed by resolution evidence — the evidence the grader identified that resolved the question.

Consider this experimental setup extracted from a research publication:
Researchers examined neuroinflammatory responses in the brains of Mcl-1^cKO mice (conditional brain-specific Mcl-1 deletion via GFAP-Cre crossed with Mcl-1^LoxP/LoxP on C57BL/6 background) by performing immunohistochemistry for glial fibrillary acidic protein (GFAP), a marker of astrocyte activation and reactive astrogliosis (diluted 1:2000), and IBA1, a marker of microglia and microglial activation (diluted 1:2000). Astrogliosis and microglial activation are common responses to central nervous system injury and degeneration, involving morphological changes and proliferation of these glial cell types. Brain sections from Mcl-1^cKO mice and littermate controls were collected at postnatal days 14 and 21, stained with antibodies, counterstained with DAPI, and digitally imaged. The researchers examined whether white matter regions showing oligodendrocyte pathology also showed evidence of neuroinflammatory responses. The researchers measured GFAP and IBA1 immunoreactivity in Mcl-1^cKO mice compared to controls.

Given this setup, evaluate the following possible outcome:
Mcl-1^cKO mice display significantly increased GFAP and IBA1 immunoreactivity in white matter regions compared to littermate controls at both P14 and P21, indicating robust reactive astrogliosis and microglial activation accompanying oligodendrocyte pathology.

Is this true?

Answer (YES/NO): YES